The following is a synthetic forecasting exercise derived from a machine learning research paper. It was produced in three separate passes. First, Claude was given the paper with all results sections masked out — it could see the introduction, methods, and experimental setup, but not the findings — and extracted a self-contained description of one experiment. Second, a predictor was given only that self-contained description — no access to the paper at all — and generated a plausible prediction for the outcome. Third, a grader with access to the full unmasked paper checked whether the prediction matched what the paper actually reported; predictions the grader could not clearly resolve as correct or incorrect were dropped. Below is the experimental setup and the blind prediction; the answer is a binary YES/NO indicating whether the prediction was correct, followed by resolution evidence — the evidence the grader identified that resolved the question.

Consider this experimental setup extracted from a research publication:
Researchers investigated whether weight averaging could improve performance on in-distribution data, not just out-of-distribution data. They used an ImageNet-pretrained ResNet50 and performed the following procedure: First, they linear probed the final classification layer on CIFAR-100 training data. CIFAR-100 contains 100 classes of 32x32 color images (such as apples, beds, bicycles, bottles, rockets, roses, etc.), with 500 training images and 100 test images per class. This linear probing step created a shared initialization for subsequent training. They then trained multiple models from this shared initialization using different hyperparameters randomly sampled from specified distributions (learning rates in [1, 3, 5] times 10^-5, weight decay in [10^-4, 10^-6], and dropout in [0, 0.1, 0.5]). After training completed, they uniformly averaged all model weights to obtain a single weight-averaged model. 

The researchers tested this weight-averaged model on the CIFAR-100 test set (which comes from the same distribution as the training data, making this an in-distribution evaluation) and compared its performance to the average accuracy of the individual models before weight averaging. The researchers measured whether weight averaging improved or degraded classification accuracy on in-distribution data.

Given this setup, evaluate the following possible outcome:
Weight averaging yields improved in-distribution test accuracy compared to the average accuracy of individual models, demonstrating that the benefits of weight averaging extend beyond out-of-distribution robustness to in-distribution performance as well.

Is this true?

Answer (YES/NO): YES